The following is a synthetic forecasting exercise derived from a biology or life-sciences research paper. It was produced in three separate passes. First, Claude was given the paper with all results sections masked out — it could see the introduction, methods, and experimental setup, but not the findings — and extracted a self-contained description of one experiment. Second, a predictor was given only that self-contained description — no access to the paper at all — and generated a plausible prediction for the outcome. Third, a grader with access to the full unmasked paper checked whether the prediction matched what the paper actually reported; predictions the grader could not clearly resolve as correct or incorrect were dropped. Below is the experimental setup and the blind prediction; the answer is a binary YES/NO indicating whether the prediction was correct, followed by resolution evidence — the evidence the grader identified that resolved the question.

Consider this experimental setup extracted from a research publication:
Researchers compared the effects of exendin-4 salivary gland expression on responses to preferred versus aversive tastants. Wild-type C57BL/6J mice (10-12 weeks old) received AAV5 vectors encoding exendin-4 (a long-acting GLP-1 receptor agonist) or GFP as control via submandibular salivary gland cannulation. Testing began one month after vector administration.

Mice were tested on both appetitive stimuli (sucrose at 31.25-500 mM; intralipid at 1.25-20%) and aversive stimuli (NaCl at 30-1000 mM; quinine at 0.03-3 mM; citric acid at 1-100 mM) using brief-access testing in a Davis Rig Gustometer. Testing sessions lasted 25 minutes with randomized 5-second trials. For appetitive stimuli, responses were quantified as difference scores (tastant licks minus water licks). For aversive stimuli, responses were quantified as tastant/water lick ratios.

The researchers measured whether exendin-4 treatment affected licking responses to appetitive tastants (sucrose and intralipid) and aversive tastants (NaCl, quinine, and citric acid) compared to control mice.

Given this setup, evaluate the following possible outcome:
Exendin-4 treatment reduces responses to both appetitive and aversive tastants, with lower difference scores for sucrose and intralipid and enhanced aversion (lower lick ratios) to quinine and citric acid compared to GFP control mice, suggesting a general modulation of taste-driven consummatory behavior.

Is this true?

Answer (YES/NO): NO